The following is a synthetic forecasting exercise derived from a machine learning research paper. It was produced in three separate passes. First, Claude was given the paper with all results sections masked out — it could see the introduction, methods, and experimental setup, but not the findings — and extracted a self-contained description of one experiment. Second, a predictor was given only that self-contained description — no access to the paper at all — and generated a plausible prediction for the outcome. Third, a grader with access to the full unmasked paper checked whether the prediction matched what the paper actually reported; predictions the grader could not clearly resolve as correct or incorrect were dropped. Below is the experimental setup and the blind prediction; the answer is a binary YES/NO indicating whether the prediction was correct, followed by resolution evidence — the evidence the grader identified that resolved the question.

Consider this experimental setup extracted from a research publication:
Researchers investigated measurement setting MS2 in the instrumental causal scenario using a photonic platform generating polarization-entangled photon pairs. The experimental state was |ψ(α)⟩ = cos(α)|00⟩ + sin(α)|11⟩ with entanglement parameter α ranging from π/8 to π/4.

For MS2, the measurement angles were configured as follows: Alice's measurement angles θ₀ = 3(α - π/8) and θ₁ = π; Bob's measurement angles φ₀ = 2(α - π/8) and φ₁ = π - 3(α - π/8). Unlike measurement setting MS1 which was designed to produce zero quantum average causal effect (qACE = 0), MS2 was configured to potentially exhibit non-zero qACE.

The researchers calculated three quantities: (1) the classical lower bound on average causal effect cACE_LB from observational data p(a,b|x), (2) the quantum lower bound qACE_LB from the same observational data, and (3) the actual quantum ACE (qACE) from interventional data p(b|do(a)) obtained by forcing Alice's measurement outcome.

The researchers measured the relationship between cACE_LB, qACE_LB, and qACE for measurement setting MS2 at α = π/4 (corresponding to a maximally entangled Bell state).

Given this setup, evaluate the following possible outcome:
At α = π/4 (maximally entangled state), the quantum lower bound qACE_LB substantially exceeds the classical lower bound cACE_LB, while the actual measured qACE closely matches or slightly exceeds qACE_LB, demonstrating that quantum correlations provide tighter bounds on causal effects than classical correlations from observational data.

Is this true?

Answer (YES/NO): NO